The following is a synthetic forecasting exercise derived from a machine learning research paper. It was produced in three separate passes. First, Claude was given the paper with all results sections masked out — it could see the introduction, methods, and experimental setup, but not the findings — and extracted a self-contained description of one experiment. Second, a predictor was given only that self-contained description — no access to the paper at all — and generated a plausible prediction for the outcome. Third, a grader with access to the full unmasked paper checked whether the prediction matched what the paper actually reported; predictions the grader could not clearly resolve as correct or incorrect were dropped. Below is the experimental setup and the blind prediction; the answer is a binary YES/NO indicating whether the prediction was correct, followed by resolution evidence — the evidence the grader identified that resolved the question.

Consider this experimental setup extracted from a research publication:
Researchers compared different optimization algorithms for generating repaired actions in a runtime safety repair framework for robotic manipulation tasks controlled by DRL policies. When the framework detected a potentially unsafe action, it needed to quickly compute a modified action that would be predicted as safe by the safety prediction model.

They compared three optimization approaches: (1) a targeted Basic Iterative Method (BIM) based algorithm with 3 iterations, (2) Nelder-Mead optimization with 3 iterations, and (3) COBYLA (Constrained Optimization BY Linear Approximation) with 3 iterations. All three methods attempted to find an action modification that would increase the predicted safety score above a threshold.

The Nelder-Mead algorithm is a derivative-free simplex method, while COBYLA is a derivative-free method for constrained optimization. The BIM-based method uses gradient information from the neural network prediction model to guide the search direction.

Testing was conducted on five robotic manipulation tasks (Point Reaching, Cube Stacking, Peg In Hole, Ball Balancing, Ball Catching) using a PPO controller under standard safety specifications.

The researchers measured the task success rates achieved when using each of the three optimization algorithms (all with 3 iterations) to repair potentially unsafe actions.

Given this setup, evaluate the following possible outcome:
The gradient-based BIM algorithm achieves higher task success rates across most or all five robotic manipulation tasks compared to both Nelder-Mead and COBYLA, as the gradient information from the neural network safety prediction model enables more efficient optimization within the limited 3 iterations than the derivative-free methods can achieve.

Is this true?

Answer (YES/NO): NO